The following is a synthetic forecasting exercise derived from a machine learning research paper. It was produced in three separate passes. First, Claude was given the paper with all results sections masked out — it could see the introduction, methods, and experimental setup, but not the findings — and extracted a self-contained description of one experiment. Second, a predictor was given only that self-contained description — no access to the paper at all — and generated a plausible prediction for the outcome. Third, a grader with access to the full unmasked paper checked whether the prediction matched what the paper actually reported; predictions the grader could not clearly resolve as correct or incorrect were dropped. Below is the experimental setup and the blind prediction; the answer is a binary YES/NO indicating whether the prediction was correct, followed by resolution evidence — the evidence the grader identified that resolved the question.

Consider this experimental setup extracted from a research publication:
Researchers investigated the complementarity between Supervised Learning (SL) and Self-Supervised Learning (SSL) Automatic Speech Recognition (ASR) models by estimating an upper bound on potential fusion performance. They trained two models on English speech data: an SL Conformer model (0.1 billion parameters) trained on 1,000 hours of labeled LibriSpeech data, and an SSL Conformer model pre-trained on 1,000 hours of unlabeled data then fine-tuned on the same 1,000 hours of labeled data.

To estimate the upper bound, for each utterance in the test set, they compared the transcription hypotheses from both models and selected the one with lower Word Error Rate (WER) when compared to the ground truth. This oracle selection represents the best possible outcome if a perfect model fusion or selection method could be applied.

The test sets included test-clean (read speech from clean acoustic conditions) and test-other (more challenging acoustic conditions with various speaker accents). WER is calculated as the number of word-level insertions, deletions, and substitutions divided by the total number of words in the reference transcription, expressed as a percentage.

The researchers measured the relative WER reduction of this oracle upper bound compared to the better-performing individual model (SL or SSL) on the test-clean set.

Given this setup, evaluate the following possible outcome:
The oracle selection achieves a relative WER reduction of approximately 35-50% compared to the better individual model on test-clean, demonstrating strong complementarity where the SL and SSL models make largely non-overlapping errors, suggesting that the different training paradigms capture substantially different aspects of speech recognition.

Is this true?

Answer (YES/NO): NO